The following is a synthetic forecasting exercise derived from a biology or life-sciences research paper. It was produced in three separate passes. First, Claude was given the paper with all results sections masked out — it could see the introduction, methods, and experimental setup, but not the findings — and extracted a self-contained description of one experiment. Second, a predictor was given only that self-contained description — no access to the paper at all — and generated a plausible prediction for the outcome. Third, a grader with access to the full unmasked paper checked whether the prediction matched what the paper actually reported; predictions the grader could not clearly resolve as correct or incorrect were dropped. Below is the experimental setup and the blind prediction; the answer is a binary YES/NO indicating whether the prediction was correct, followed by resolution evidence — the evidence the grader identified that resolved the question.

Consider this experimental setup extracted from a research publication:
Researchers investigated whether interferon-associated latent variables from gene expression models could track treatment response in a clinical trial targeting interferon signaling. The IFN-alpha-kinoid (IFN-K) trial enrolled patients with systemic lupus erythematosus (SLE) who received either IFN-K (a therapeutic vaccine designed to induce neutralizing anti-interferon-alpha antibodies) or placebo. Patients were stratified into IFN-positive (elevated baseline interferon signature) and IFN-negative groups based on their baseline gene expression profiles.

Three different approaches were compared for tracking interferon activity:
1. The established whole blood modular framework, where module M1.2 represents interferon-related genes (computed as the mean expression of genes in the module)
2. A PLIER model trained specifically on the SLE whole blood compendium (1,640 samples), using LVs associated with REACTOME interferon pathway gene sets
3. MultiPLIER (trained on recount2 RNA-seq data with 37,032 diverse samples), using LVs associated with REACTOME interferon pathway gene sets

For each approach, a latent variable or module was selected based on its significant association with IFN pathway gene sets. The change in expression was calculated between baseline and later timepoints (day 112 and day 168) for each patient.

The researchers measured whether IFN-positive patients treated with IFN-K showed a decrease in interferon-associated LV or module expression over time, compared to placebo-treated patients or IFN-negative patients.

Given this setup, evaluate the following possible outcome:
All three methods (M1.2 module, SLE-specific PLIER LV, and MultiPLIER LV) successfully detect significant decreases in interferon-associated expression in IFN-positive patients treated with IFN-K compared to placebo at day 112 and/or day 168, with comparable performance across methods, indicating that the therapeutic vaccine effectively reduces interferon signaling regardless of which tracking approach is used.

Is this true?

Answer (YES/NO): NO